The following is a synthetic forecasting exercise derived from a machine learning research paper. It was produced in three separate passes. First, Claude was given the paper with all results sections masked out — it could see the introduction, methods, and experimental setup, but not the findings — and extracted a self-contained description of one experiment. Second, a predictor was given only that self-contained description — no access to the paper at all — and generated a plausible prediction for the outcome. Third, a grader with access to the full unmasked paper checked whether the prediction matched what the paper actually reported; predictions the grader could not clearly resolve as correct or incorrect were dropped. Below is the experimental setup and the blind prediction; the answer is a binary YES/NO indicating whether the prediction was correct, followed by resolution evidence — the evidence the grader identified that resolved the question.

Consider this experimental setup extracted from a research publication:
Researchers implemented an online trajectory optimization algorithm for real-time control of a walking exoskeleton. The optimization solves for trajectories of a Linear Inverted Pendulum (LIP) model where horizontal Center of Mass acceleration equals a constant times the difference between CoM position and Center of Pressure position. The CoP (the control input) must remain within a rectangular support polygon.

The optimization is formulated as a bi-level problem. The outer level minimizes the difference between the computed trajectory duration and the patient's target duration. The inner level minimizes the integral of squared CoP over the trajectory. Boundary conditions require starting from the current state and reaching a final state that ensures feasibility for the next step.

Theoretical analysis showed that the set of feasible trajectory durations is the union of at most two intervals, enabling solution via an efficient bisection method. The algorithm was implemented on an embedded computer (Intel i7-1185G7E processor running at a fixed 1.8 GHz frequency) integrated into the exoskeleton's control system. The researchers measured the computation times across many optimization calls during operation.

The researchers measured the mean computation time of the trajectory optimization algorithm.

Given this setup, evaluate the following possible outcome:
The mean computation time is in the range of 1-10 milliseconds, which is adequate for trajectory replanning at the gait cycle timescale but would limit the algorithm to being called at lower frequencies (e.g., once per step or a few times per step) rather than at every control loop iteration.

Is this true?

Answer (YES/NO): NO